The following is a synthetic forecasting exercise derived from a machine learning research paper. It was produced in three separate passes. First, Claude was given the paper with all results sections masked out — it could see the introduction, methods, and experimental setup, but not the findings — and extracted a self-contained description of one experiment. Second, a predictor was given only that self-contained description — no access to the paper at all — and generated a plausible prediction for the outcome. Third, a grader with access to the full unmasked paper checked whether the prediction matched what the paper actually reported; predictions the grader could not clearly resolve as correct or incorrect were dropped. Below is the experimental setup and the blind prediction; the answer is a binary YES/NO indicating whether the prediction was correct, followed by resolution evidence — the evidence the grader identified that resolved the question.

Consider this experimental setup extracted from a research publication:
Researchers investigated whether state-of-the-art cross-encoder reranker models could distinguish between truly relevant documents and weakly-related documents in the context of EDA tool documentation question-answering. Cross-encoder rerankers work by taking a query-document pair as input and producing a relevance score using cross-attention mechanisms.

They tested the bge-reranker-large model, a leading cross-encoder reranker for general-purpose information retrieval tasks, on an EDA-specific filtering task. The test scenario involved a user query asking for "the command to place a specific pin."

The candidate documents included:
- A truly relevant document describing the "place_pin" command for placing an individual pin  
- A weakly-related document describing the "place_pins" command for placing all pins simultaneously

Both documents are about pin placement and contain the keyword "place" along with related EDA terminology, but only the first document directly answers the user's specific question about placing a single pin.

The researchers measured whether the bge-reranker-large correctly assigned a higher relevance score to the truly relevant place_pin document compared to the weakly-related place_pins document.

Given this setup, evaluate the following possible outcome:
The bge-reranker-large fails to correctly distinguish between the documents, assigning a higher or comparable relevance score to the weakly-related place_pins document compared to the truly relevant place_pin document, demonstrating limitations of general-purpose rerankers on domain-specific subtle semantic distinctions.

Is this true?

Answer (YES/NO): YES